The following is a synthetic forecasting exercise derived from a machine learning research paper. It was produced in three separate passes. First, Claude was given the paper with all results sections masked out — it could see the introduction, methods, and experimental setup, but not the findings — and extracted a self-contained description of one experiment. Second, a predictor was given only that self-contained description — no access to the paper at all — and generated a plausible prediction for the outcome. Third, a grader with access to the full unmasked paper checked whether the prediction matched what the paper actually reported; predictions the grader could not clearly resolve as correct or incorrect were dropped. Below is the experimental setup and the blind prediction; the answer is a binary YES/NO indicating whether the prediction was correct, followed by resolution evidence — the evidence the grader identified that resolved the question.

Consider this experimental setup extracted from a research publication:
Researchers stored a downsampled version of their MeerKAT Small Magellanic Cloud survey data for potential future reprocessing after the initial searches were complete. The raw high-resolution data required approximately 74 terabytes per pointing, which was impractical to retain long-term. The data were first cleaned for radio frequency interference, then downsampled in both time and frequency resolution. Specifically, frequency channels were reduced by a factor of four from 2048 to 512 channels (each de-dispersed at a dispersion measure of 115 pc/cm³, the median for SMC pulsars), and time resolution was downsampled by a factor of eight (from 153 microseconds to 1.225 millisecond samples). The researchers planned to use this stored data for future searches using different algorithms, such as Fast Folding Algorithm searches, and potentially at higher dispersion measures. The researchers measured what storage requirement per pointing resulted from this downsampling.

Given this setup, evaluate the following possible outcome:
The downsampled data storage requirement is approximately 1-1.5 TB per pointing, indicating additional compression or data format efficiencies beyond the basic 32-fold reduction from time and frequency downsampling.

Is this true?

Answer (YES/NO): NO